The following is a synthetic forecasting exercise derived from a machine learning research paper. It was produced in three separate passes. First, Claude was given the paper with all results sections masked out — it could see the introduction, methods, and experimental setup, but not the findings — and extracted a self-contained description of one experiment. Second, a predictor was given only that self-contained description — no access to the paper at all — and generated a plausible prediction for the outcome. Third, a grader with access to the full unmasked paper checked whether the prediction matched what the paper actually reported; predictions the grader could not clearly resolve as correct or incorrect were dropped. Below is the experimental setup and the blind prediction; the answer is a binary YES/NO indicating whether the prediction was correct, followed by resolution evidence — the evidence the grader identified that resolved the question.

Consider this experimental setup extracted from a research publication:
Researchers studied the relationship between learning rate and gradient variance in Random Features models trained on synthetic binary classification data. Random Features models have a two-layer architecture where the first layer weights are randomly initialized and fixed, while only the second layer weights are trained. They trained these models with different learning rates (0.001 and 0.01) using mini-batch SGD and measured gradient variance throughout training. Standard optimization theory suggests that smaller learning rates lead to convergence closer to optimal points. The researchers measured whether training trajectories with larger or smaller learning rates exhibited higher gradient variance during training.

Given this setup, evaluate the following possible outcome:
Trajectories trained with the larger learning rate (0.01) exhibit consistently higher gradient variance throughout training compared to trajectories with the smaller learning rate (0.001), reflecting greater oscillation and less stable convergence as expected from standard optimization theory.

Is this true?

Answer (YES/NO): NO